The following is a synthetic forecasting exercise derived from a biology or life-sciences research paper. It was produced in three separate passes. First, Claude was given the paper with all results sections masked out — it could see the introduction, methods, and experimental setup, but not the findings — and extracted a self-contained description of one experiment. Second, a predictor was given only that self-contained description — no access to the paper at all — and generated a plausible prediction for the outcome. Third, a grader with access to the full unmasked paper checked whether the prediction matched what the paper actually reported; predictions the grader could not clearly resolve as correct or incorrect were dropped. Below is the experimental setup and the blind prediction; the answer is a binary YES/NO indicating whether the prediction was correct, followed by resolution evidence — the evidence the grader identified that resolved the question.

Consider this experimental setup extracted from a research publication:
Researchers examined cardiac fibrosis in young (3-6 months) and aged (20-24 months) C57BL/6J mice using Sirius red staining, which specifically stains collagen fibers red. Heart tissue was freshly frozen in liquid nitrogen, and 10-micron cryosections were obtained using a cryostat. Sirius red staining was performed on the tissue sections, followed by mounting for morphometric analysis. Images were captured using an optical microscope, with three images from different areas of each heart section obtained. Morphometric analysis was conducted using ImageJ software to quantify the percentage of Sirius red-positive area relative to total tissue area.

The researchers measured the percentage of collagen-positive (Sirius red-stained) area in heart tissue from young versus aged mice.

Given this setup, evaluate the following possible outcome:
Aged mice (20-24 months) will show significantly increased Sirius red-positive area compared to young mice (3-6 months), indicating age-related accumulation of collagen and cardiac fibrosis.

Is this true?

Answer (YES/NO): YES